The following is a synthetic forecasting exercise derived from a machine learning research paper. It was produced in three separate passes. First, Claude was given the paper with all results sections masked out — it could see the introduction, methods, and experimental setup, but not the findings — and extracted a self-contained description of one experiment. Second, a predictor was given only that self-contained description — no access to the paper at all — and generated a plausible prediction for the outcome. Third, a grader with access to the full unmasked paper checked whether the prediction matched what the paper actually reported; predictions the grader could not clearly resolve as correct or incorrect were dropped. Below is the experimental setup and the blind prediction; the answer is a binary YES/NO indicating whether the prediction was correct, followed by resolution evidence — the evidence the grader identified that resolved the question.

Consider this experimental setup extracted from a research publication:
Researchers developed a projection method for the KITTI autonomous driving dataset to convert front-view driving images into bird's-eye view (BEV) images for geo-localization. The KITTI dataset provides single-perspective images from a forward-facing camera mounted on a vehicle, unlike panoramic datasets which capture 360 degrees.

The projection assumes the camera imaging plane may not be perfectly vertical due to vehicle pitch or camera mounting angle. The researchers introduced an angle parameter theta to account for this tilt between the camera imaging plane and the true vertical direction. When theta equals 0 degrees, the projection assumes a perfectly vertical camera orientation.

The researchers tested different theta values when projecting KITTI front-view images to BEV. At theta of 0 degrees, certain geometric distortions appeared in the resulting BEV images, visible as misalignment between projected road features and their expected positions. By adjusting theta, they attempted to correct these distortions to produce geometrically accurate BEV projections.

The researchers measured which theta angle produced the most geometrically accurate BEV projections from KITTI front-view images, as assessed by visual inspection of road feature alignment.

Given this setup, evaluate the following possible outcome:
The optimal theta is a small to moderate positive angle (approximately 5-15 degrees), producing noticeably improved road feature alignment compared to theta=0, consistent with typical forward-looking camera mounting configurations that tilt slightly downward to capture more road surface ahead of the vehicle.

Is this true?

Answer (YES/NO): NO